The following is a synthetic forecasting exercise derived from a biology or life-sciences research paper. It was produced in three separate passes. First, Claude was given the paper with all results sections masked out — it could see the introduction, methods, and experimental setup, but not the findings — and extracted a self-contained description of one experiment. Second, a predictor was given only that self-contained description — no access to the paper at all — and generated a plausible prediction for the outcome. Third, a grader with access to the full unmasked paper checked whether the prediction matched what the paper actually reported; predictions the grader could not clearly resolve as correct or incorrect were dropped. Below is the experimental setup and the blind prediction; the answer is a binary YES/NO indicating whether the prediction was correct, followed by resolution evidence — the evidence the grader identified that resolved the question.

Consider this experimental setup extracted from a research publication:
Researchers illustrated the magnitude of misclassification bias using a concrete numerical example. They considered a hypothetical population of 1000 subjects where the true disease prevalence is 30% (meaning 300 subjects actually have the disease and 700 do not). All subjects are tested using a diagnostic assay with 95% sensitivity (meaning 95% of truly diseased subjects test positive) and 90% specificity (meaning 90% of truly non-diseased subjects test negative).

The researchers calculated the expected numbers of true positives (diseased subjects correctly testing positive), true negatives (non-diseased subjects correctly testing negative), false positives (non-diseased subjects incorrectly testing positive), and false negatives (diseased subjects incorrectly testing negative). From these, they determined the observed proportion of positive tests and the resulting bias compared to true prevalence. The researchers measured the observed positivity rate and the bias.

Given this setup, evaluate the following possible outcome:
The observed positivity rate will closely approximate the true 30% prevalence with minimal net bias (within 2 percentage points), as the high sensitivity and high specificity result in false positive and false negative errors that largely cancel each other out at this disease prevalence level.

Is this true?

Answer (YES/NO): NO